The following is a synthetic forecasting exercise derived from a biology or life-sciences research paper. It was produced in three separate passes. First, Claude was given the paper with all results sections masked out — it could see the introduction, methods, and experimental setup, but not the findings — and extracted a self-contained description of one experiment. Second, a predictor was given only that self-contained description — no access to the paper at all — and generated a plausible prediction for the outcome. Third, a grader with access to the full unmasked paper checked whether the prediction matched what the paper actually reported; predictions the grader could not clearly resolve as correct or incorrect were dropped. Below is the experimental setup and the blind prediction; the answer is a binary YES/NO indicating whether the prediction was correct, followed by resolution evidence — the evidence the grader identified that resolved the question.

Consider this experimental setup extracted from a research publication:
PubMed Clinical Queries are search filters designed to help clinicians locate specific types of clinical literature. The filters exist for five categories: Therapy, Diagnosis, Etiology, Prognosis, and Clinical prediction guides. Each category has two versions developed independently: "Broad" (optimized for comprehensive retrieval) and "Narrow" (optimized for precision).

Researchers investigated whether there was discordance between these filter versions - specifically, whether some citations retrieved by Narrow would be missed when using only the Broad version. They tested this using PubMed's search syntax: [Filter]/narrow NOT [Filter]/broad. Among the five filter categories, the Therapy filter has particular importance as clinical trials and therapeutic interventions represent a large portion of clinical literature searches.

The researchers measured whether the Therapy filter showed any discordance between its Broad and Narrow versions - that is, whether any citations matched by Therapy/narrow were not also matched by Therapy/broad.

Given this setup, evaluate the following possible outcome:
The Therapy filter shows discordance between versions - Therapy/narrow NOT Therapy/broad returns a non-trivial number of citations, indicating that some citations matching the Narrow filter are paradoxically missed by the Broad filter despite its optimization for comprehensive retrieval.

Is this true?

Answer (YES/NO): NO